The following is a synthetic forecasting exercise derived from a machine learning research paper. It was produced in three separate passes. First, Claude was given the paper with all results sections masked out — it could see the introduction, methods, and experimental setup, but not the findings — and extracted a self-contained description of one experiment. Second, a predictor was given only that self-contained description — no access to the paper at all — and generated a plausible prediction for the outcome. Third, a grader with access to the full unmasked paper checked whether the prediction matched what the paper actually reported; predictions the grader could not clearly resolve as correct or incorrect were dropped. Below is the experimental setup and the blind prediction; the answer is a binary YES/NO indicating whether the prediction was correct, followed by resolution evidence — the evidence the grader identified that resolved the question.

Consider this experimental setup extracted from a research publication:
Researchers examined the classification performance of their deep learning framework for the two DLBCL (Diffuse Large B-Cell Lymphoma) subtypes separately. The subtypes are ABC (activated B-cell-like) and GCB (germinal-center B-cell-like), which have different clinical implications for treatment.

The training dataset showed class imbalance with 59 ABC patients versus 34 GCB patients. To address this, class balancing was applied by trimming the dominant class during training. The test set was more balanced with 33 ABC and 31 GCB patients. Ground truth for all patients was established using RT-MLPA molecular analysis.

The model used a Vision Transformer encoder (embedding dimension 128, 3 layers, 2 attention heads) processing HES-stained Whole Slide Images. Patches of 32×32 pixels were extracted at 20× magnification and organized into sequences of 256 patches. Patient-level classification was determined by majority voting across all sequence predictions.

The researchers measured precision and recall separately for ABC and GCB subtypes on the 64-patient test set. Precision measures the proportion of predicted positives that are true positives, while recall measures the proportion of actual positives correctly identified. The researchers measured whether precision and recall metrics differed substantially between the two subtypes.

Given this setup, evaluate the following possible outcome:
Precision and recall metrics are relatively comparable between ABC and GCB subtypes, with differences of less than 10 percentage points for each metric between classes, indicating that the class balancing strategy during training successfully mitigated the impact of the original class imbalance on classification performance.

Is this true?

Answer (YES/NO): NO